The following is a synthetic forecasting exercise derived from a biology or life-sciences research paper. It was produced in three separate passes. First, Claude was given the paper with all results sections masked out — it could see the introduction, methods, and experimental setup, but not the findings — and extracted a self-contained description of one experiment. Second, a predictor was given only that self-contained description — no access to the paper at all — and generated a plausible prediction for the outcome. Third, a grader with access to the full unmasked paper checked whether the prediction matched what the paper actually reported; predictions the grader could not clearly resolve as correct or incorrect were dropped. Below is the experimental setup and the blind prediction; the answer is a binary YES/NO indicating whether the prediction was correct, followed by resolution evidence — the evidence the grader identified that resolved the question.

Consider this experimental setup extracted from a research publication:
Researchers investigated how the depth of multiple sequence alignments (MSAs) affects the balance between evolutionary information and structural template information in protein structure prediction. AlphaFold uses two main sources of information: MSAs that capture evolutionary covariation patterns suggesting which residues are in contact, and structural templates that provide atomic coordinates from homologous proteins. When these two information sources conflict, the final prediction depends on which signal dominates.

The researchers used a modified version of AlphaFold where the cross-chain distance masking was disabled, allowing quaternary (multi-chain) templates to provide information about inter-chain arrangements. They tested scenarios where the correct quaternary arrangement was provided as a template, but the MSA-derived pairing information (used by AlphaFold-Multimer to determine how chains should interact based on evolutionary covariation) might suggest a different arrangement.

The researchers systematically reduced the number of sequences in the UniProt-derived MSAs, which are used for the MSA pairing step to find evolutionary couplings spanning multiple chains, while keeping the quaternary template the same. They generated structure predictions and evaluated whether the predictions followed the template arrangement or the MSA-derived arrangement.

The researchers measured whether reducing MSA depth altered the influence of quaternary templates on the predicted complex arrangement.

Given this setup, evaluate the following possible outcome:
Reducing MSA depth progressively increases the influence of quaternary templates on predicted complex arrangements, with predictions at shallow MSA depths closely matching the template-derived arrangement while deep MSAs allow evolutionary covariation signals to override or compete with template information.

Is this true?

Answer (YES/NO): YES